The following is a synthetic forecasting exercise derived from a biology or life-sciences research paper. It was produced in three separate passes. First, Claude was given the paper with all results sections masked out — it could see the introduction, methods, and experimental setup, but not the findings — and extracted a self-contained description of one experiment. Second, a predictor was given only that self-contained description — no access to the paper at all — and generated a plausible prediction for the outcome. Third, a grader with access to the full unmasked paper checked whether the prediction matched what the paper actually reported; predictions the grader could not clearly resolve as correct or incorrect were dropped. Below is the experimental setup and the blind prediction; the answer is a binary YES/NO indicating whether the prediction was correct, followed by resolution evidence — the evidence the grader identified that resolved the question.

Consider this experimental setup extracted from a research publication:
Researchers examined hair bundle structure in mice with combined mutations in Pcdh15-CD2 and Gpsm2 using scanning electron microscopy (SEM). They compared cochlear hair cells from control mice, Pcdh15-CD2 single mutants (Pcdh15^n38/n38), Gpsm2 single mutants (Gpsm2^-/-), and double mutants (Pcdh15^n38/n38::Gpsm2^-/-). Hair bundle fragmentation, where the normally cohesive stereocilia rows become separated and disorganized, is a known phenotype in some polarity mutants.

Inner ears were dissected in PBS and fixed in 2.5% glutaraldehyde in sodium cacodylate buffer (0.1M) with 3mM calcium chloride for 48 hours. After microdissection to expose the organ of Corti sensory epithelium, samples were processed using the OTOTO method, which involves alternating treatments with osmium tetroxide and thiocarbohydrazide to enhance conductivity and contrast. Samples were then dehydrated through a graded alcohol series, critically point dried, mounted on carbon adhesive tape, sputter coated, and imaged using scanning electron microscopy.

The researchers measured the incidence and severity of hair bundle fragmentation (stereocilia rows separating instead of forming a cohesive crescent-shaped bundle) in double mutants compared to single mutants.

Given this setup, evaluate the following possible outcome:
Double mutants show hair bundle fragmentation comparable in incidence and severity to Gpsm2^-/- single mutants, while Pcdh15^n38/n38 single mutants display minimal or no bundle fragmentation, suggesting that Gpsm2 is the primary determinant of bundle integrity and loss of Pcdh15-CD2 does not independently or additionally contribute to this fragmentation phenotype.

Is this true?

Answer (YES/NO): NO